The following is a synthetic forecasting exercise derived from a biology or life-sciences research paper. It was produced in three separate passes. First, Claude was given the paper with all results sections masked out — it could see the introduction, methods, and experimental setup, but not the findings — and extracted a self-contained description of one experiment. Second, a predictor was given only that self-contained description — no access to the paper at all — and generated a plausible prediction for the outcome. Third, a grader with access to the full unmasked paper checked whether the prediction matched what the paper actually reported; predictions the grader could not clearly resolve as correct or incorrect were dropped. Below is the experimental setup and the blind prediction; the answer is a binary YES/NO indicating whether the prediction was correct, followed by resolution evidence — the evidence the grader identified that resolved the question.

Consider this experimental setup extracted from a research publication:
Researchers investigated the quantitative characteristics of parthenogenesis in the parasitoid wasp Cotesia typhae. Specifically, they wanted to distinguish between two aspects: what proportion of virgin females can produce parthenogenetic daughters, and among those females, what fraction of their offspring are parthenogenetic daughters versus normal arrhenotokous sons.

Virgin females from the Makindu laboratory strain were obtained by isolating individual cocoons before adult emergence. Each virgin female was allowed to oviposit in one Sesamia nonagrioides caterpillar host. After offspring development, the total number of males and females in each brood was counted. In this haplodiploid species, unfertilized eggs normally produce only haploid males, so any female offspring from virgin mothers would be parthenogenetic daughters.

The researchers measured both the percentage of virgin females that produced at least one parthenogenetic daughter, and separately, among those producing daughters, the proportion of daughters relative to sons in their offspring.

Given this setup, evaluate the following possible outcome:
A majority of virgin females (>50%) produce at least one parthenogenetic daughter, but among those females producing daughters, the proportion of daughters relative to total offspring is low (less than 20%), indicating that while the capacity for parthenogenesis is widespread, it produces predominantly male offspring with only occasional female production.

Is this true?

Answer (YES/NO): YES